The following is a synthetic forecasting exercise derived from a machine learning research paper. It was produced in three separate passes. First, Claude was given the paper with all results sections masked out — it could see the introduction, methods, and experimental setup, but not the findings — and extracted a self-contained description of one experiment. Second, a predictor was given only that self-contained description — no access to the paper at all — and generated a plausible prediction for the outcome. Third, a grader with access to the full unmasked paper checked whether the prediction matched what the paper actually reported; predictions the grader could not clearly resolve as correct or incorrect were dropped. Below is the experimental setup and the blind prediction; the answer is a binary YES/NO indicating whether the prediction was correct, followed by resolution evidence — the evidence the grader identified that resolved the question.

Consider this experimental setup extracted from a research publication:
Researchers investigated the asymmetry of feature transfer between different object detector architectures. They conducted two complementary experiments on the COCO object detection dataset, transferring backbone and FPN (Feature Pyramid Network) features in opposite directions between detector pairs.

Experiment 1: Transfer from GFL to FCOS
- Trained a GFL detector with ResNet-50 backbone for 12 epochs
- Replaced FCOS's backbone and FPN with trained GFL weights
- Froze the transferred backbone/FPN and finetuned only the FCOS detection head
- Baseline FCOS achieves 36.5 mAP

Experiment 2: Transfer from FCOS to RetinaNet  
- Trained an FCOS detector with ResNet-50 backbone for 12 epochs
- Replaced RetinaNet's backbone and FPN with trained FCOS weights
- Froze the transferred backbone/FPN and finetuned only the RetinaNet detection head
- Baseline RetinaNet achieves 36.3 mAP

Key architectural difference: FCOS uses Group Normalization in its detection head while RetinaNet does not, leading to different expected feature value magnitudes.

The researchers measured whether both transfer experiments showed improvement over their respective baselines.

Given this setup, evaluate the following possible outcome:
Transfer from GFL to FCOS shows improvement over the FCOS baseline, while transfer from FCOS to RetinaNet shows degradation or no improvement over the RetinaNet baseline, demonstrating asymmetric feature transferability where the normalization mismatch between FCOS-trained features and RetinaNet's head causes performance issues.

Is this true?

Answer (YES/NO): YES